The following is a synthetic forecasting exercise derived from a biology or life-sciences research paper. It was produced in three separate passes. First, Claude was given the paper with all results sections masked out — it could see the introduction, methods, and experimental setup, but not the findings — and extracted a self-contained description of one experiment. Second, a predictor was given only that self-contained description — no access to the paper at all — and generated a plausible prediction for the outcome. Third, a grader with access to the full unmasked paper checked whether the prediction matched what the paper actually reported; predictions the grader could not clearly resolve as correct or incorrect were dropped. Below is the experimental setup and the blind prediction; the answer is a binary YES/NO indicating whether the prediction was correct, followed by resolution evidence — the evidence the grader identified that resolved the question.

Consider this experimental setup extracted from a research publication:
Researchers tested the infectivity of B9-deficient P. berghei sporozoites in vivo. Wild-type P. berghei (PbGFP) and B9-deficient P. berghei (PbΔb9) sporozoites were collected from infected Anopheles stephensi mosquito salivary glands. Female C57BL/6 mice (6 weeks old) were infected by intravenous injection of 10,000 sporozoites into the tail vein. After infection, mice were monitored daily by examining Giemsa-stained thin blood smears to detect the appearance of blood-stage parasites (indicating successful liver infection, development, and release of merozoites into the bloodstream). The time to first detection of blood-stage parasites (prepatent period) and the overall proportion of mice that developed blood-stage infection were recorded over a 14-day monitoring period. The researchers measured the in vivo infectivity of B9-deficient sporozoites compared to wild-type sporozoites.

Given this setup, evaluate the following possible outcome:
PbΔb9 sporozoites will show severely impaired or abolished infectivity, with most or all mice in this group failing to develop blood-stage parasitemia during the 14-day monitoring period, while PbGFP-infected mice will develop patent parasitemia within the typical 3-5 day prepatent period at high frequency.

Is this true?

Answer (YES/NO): YES